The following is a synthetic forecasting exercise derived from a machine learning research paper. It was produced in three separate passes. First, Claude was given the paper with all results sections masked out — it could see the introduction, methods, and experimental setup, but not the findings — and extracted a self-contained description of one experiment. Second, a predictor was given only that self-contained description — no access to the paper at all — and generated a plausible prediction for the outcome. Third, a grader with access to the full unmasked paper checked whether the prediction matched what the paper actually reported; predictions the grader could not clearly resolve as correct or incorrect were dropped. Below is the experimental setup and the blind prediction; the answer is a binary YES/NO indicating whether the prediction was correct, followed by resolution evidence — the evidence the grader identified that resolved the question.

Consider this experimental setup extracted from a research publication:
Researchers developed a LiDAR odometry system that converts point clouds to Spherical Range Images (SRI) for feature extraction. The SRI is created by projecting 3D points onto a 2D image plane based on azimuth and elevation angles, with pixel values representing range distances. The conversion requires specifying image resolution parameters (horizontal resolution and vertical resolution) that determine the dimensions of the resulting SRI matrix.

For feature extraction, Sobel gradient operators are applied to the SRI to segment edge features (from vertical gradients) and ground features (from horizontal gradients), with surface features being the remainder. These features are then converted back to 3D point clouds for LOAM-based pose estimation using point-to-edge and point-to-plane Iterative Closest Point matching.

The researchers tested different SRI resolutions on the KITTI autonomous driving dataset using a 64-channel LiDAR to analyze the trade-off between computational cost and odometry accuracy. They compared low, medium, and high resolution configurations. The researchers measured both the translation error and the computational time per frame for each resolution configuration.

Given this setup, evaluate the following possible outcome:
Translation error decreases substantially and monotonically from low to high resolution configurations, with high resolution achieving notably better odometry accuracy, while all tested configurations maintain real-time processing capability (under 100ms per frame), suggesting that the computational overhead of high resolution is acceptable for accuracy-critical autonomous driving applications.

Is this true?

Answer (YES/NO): NO